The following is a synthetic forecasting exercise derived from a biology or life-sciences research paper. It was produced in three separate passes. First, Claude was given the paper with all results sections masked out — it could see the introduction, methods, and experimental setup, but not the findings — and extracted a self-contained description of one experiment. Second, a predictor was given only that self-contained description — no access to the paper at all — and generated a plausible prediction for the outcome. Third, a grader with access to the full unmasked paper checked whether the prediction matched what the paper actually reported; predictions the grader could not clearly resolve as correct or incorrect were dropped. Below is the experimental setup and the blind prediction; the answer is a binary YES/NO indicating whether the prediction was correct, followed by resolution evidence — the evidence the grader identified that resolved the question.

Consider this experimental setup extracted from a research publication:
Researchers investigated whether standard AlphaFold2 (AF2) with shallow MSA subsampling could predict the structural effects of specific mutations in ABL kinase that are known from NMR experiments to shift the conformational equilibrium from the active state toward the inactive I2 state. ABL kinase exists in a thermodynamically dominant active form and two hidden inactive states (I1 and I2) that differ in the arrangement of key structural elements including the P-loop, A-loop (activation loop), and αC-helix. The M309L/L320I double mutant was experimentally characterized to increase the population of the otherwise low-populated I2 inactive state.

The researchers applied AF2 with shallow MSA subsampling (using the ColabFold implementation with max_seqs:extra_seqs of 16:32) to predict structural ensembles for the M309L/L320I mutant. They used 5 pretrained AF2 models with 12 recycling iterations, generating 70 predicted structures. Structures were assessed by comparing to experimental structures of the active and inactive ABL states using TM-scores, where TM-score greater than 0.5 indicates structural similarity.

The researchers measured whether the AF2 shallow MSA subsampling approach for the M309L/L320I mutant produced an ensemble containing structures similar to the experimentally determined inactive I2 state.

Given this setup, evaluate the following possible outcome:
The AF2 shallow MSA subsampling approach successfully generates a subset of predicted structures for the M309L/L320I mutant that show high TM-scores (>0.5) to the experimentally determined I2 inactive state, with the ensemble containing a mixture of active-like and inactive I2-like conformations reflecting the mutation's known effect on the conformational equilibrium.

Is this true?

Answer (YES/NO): NO